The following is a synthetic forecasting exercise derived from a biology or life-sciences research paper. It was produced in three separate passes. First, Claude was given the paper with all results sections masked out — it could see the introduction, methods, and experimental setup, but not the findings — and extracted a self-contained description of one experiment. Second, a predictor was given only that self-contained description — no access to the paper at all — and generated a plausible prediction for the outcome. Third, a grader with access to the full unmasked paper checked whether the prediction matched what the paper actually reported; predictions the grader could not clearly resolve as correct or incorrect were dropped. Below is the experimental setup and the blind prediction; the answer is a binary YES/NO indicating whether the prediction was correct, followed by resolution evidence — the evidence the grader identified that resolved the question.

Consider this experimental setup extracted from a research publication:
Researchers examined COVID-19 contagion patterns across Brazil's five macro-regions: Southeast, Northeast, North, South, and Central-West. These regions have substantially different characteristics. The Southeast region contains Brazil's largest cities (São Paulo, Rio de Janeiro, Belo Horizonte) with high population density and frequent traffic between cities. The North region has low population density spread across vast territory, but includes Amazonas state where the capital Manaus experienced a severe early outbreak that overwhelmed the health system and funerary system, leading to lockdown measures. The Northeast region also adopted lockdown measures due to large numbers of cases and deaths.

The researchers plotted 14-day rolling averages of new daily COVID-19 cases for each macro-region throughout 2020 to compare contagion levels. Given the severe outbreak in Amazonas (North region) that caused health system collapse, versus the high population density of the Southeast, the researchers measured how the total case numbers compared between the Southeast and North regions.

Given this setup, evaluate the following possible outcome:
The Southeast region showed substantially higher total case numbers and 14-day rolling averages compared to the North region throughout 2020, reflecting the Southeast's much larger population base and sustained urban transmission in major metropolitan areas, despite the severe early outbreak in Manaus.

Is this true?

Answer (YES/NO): YES